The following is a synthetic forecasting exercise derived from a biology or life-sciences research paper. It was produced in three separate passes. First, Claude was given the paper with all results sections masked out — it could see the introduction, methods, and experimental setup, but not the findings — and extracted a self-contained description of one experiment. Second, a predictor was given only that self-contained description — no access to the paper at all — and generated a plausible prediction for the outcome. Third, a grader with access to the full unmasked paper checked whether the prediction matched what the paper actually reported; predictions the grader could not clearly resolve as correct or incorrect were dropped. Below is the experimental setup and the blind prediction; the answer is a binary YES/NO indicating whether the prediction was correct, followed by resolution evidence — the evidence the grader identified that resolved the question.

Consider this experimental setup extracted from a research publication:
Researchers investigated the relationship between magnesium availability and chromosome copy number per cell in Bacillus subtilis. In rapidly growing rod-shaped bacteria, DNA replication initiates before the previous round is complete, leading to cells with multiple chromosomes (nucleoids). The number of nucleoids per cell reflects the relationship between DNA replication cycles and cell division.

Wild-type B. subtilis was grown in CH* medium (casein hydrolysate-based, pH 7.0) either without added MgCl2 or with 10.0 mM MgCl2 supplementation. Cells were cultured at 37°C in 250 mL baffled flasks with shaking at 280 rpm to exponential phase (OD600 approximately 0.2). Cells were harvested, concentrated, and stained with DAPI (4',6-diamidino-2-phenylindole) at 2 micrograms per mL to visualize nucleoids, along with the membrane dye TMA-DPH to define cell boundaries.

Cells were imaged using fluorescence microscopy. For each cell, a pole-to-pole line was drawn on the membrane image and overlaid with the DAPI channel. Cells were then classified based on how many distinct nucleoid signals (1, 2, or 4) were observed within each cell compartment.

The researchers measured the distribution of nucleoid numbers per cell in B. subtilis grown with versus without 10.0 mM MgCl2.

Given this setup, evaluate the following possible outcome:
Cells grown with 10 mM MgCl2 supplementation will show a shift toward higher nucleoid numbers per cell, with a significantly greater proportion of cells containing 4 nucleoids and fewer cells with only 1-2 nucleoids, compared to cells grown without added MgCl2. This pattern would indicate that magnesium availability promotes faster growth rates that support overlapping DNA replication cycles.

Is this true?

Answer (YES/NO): NO